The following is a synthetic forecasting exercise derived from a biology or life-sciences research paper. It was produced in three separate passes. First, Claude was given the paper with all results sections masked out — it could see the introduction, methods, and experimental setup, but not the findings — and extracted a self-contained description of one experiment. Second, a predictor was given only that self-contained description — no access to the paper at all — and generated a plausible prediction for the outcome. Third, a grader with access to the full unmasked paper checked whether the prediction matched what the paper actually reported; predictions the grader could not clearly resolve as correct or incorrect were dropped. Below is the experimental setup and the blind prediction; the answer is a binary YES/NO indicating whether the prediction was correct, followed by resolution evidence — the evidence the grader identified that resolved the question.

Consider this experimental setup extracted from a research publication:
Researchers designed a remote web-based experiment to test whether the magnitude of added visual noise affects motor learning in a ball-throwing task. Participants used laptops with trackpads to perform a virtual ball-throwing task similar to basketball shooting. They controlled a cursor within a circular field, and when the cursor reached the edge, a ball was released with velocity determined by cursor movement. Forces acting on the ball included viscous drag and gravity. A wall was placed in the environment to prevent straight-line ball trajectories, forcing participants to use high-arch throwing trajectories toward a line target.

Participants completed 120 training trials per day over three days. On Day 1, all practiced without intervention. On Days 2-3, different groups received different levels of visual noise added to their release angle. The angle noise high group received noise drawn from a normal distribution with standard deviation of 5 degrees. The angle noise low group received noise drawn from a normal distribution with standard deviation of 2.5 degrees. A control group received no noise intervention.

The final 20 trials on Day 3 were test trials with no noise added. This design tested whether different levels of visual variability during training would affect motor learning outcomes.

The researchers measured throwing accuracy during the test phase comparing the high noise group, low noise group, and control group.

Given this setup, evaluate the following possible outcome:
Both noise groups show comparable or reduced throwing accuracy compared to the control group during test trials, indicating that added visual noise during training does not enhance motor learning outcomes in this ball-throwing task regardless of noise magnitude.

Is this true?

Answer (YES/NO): YES